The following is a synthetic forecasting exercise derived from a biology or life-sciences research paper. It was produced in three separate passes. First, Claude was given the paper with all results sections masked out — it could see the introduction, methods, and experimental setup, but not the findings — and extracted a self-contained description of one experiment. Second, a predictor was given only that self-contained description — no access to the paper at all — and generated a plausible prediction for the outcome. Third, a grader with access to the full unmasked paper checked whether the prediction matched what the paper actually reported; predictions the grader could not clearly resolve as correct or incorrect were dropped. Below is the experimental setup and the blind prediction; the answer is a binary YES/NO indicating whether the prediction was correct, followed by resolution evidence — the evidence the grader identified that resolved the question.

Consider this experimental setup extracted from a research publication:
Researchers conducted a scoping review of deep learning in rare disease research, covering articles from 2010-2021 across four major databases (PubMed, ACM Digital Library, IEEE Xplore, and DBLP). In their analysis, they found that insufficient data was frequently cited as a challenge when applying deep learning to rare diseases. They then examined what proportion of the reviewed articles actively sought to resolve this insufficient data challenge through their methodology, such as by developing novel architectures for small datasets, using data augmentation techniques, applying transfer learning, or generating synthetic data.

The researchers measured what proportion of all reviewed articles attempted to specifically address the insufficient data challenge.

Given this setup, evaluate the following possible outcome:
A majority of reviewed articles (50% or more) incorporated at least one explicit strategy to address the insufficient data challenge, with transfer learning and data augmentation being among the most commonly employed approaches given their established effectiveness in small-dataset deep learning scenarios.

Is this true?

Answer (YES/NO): NO